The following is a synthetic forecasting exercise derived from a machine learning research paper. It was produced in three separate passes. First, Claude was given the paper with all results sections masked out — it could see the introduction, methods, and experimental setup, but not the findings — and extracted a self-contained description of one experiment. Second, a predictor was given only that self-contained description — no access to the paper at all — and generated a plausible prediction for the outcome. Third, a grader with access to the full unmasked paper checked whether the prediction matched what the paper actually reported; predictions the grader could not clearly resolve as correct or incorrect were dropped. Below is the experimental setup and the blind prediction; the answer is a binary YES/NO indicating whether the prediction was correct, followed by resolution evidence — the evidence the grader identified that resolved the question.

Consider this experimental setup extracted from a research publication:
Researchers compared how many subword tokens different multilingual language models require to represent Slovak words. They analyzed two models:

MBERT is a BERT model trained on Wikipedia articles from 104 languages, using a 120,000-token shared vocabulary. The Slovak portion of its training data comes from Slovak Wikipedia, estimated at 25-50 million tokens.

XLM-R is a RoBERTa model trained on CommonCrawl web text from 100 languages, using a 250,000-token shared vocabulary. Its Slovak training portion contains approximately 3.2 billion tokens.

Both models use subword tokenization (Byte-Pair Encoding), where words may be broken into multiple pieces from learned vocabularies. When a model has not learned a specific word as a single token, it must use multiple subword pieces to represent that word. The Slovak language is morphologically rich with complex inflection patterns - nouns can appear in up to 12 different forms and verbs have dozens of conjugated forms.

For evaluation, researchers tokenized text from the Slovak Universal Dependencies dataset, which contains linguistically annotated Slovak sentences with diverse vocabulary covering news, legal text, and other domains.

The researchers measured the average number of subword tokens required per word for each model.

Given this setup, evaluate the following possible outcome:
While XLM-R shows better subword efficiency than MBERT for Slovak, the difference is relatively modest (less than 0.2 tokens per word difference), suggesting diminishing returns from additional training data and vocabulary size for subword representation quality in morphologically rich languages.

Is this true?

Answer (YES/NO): NO